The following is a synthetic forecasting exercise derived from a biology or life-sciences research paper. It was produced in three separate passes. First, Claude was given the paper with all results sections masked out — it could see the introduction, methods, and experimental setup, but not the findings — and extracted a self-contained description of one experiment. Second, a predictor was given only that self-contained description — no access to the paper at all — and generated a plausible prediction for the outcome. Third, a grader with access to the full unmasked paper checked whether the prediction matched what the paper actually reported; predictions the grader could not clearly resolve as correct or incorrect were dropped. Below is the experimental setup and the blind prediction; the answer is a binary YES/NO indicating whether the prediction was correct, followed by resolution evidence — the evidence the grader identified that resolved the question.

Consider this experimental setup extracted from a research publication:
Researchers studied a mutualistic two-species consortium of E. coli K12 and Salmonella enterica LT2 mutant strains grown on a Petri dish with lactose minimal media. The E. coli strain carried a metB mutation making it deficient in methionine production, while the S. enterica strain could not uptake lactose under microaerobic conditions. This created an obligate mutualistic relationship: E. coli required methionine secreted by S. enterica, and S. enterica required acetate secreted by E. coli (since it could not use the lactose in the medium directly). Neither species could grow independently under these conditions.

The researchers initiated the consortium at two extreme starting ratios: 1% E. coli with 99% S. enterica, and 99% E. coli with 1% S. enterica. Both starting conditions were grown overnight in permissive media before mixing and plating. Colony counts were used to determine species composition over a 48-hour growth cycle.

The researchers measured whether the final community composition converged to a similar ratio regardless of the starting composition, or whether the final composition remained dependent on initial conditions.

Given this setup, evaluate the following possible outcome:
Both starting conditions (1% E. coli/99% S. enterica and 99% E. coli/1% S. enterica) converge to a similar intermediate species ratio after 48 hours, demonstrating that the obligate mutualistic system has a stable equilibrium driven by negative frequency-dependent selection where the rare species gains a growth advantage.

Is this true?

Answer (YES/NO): YES